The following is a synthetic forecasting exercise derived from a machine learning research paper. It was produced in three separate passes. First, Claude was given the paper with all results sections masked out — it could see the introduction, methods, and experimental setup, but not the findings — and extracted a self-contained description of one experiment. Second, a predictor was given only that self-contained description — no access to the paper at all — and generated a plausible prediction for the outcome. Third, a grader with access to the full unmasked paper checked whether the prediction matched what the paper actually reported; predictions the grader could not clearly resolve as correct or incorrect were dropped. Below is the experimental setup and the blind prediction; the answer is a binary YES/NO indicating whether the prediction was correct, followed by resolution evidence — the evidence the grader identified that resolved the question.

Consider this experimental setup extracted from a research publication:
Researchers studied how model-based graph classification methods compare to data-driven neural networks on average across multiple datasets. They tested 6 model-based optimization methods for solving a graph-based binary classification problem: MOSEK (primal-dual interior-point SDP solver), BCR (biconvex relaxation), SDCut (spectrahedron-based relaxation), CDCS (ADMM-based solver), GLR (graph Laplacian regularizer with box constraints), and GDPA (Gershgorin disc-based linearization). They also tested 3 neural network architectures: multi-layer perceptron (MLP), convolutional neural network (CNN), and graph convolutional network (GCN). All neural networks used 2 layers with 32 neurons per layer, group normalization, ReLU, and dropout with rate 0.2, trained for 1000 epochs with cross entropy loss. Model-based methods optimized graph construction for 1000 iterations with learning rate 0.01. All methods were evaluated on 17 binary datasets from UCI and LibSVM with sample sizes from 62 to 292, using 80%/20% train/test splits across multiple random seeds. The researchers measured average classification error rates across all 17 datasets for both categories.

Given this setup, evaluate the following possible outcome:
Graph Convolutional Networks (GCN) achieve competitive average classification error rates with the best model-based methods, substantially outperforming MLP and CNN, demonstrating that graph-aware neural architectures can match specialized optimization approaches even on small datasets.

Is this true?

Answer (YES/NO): NO